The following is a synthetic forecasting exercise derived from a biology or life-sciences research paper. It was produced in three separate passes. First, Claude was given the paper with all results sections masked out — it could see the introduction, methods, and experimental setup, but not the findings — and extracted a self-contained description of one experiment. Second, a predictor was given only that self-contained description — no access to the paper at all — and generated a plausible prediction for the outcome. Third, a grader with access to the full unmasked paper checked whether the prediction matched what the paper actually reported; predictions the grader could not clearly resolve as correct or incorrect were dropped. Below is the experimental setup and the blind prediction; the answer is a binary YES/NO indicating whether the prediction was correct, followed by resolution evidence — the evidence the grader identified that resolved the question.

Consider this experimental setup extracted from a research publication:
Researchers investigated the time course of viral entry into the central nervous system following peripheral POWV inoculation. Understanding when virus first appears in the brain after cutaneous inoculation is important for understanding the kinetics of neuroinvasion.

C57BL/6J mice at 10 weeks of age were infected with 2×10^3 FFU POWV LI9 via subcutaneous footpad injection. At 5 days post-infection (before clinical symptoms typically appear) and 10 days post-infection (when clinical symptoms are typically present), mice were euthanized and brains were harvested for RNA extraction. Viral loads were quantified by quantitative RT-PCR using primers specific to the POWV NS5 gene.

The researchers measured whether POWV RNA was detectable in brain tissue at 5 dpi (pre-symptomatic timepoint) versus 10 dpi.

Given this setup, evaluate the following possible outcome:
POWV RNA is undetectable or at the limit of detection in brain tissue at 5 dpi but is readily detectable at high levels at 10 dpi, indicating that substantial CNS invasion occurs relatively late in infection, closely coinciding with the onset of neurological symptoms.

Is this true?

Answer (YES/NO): NO